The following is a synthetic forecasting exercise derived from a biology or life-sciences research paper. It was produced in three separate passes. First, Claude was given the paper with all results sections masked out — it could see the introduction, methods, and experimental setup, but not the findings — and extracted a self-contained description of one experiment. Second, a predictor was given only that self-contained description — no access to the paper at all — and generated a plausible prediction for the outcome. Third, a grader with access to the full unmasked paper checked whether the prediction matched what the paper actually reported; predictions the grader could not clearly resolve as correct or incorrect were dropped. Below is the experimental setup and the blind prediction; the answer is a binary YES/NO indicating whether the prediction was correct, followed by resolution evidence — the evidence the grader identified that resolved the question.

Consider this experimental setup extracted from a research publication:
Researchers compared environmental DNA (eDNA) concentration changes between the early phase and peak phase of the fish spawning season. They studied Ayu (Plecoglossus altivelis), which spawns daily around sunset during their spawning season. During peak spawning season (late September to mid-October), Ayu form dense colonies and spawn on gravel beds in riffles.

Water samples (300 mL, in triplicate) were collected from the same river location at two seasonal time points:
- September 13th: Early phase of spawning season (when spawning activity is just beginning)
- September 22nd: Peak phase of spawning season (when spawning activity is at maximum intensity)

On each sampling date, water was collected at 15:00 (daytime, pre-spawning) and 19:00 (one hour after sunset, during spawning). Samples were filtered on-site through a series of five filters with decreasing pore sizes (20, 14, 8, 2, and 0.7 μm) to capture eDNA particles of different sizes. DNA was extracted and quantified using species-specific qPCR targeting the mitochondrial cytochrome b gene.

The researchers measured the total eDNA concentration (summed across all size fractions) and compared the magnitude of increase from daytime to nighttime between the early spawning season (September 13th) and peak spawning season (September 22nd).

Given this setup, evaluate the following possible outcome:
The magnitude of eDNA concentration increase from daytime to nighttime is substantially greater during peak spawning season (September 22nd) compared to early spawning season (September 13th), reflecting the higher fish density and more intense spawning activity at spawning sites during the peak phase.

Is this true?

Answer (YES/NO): YES